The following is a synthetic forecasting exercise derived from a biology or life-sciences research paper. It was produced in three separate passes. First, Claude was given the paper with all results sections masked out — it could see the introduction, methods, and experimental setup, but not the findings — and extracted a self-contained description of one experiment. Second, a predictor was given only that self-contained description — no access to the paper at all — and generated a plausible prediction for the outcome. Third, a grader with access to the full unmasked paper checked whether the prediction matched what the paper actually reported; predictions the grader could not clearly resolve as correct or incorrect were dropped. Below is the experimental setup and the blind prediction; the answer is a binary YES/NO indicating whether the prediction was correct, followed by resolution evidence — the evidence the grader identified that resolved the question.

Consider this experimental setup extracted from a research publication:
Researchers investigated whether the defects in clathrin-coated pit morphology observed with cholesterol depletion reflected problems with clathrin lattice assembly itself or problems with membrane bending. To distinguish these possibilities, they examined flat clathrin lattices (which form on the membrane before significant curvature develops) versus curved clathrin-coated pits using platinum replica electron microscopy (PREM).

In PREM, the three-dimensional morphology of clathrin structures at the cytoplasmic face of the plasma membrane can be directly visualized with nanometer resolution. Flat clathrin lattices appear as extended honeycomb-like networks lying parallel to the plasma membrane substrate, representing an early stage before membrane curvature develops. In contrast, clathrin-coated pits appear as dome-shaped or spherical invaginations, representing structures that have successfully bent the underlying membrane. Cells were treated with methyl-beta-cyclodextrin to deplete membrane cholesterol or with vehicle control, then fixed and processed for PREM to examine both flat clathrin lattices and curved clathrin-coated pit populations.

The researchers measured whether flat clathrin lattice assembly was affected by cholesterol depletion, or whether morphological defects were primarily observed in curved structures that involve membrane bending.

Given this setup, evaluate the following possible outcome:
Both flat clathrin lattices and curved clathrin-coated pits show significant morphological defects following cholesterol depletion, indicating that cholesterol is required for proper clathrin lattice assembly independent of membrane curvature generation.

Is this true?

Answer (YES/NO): NO